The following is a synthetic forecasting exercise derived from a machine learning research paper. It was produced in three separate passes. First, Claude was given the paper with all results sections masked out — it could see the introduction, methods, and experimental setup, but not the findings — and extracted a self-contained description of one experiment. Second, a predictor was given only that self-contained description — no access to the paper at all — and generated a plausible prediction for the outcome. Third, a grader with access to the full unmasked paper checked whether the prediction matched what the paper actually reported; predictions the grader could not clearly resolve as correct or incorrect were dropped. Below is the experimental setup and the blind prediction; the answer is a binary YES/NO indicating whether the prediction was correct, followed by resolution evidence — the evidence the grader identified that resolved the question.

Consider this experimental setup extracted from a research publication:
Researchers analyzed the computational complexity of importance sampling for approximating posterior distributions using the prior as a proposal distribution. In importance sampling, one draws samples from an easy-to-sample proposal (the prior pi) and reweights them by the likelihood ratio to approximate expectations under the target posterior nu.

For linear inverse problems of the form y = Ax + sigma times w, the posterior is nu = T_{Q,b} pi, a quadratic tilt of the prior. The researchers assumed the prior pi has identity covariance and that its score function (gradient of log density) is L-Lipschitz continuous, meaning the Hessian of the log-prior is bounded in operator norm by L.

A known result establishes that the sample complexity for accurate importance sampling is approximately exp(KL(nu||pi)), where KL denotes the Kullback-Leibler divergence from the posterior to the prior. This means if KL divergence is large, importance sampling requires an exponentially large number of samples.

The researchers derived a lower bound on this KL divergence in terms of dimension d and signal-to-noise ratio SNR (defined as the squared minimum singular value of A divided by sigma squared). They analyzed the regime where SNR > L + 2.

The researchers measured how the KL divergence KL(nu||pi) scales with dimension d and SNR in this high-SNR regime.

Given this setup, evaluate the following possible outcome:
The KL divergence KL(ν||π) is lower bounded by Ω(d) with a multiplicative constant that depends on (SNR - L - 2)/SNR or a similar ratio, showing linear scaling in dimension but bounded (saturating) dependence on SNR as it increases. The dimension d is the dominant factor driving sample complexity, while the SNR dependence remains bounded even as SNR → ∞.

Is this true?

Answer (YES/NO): NO